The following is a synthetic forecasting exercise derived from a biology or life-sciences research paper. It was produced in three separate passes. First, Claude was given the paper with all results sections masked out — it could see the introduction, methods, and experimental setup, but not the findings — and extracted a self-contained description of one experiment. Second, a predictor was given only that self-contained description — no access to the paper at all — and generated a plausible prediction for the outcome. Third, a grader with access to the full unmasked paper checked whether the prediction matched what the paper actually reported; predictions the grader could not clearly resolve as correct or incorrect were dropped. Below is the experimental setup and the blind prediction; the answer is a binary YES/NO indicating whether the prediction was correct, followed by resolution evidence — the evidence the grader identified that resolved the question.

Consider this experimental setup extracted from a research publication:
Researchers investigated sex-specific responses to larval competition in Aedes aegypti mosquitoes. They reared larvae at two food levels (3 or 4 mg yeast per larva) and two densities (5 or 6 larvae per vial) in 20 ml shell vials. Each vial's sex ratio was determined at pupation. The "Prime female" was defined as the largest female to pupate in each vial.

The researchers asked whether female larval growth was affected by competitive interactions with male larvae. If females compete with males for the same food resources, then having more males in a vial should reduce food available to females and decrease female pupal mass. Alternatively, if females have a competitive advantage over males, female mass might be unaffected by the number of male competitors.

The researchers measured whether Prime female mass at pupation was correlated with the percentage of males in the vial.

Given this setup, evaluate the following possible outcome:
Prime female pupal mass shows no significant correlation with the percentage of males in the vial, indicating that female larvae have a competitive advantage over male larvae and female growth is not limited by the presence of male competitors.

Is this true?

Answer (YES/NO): YES